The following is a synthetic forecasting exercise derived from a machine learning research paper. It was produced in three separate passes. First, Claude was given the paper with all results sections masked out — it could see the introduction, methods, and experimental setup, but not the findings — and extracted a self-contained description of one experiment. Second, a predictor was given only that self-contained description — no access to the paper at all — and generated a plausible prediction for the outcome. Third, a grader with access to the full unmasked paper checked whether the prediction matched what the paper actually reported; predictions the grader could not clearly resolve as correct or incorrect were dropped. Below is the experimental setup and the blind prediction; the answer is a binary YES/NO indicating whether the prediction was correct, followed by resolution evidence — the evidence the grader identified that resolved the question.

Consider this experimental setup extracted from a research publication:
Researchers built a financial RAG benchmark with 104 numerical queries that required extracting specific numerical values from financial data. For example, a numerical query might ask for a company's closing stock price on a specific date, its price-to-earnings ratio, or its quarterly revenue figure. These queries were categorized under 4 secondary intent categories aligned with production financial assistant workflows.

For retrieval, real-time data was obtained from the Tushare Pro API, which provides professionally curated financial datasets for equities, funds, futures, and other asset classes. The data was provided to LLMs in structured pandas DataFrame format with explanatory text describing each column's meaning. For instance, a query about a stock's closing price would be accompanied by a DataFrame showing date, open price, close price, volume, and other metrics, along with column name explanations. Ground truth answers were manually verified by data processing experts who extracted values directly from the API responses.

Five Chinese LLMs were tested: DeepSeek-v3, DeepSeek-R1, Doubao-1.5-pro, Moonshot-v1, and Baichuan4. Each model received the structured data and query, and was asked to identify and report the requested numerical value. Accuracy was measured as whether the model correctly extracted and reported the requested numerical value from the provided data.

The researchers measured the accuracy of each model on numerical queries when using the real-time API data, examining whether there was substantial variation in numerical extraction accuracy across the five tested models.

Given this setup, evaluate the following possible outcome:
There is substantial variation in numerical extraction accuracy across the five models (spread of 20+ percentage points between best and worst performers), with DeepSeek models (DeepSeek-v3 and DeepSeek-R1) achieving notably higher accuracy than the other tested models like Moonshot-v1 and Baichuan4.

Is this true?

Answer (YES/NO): NO